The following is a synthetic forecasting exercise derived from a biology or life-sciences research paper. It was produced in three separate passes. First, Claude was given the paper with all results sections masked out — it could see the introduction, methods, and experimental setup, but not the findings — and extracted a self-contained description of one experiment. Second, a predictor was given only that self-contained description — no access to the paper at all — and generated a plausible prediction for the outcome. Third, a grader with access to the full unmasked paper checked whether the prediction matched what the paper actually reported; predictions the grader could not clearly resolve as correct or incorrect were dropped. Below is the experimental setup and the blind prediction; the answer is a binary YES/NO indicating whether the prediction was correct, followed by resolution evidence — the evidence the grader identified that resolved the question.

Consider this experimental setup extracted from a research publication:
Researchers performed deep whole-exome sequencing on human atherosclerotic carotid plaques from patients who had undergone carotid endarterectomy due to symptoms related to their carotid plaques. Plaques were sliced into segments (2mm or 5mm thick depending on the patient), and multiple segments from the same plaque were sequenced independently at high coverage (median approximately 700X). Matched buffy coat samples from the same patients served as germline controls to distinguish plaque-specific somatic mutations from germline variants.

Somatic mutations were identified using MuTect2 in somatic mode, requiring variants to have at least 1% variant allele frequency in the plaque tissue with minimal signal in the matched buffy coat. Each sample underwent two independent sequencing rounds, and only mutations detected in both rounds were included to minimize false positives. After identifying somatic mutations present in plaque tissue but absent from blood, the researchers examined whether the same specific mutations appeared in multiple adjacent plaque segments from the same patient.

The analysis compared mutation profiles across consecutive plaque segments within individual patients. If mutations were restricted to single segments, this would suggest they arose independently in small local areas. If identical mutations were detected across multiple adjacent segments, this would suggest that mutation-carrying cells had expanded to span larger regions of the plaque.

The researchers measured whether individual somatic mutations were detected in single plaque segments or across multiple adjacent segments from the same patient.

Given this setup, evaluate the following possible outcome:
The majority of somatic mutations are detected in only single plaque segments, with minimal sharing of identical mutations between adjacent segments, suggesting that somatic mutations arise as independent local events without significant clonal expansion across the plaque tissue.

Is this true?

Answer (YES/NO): NO